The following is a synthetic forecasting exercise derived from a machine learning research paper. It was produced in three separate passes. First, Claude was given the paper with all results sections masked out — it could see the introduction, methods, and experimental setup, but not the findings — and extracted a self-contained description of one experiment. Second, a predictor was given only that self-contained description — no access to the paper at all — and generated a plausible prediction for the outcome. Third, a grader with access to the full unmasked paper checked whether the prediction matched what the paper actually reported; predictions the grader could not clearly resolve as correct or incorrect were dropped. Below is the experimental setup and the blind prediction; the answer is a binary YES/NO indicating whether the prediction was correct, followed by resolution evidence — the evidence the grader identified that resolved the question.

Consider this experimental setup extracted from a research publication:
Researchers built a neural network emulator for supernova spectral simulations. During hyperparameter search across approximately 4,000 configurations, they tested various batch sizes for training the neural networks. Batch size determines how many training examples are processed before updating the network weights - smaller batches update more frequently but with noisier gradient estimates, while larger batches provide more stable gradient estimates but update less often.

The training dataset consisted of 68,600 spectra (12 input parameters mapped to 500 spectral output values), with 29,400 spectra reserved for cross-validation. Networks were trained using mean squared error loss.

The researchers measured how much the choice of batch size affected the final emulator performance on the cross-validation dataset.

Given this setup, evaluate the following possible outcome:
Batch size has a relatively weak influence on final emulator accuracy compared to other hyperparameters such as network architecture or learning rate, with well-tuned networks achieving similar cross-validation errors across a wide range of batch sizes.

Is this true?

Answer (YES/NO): YES